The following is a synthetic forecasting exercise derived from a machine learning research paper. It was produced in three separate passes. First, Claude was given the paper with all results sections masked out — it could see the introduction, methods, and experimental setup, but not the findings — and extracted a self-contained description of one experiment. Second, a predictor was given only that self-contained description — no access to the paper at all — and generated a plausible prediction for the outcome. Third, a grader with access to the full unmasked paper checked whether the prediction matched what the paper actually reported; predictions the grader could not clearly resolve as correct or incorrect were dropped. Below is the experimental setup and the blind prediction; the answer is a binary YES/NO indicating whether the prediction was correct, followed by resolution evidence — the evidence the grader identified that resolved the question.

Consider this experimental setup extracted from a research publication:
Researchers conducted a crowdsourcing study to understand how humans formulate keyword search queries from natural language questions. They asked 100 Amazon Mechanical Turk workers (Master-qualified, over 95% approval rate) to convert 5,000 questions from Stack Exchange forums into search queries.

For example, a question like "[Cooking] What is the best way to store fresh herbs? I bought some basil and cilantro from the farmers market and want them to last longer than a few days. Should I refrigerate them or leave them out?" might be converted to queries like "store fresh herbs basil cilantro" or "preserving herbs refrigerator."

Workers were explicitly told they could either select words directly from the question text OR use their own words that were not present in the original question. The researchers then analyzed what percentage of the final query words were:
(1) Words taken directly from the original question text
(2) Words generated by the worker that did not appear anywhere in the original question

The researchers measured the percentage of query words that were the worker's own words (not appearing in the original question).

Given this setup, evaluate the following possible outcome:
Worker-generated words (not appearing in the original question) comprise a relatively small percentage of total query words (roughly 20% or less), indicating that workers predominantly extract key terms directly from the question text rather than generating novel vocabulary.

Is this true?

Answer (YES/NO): YES